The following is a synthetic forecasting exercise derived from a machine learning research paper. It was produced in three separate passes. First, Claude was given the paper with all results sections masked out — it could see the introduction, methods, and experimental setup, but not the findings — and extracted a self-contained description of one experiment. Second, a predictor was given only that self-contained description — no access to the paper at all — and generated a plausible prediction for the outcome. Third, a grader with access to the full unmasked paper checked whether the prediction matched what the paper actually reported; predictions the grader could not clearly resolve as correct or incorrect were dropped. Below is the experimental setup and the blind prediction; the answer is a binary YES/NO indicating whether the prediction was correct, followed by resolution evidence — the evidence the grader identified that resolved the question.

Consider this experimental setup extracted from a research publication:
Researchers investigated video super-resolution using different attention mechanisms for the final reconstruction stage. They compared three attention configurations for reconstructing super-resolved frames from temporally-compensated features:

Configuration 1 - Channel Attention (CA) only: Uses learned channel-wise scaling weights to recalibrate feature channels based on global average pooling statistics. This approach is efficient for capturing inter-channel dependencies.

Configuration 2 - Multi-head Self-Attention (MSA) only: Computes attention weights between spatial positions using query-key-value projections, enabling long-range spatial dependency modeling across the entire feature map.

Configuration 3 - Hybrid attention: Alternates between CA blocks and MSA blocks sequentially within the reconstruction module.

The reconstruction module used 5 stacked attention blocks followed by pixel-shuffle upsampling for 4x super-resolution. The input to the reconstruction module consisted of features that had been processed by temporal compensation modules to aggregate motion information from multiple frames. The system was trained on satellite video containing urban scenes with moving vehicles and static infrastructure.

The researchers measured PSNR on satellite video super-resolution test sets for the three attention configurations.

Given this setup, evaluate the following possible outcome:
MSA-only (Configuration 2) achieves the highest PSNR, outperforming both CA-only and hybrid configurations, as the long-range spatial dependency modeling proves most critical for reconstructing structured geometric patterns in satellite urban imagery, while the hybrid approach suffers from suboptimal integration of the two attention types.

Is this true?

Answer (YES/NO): NO